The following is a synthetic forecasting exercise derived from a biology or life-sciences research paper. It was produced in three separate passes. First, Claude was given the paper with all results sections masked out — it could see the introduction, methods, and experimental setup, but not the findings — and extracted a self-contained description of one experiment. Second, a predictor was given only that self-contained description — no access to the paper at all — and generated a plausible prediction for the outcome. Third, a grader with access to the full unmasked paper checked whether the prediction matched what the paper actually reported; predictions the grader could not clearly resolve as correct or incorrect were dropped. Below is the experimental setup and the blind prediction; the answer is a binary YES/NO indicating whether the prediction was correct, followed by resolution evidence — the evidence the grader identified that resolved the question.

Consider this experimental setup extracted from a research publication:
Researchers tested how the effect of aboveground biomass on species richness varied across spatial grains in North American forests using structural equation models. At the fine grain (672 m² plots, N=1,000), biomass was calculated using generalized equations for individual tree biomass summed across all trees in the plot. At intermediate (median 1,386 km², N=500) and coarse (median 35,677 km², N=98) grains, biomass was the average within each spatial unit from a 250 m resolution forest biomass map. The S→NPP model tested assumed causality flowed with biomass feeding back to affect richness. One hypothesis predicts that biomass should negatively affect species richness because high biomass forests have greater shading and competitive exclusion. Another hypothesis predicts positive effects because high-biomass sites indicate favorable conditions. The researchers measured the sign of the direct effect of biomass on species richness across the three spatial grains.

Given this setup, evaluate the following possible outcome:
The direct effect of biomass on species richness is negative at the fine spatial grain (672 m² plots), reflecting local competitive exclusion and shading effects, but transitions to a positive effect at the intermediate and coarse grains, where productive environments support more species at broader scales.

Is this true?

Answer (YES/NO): NO